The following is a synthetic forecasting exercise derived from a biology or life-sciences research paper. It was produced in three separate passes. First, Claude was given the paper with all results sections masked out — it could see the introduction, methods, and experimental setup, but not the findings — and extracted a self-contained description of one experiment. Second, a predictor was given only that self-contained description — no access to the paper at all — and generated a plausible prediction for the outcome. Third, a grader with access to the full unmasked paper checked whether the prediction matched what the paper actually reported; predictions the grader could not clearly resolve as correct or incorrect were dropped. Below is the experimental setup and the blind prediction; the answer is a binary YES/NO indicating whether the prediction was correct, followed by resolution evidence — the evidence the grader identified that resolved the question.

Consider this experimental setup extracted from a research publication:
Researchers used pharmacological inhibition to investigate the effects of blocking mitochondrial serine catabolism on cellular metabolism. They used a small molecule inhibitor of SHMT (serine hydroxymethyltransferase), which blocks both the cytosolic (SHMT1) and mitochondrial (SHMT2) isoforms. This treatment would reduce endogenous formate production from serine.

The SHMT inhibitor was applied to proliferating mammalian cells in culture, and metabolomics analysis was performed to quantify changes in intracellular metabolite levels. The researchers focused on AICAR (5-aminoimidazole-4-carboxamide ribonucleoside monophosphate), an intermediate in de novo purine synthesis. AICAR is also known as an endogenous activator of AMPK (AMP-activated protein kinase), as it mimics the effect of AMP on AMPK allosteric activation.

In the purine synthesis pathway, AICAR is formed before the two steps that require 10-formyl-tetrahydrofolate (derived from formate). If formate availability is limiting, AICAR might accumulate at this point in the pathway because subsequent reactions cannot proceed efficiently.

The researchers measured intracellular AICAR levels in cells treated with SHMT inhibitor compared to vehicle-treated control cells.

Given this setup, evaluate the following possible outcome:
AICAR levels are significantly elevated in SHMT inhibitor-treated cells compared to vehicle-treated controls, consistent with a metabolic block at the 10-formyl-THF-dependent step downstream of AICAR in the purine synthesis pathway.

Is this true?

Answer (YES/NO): YES